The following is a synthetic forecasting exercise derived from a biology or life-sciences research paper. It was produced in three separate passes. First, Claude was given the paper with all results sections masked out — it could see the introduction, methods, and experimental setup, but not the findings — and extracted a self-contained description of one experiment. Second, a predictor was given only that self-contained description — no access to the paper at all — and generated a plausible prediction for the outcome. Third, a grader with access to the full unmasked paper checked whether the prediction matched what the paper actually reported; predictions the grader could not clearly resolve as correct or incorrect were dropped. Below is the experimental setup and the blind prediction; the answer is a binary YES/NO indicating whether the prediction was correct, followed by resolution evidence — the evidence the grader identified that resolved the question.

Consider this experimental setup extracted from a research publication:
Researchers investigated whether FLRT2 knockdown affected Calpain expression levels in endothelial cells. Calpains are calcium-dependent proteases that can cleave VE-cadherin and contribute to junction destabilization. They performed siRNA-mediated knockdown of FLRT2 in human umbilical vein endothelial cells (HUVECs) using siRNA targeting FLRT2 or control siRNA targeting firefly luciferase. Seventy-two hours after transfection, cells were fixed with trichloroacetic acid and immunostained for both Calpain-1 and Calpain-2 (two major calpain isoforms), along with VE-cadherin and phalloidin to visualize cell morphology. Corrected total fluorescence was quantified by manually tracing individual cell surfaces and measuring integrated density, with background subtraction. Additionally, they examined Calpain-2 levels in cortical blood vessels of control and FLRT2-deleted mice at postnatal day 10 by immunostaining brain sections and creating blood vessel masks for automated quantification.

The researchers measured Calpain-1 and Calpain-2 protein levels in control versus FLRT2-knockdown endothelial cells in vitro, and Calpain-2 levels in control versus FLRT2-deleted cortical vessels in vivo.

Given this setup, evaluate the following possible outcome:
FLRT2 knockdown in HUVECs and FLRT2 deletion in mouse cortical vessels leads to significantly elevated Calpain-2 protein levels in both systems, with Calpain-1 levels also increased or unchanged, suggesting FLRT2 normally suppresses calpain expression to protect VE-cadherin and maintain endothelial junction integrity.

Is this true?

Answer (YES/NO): YES